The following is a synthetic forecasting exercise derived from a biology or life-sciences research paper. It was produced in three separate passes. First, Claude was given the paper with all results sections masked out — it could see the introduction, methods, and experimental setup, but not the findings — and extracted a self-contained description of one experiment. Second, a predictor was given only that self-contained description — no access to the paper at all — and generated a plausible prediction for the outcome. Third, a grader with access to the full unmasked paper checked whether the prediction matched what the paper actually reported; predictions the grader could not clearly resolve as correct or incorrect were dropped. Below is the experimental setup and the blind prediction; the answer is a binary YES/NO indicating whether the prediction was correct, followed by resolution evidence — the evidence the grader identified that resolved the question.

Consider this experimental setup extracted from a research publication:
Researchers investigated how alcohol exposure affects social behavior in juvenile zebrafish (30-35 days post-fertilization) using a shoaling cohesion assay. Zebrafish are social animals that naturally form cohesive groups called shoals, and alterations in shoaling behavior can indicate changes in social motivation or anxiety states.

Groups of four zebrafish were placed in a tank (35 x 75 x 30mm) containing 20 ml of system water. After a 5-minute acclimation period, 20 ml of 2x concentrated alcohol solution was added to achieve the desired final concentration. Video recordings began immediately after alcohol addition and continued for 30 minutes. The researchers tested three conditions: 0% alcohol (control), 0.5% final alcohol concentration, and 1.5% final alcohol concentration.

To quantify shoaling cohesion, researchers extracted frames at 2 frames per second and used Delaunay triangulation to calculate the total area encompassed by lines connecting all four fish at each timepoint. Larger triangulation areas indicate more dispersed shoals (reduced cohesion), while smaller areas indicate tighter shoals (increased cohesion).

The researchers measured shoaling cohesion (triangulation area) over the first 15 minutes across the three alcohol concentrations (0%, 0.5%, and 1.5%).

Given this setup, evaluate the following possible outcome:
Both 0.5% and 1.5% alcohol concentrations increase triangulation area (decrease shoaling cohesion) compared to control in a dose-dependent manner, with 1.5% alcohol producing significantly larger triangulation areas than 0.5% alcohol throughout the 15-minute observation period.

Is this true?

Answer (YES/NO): NO